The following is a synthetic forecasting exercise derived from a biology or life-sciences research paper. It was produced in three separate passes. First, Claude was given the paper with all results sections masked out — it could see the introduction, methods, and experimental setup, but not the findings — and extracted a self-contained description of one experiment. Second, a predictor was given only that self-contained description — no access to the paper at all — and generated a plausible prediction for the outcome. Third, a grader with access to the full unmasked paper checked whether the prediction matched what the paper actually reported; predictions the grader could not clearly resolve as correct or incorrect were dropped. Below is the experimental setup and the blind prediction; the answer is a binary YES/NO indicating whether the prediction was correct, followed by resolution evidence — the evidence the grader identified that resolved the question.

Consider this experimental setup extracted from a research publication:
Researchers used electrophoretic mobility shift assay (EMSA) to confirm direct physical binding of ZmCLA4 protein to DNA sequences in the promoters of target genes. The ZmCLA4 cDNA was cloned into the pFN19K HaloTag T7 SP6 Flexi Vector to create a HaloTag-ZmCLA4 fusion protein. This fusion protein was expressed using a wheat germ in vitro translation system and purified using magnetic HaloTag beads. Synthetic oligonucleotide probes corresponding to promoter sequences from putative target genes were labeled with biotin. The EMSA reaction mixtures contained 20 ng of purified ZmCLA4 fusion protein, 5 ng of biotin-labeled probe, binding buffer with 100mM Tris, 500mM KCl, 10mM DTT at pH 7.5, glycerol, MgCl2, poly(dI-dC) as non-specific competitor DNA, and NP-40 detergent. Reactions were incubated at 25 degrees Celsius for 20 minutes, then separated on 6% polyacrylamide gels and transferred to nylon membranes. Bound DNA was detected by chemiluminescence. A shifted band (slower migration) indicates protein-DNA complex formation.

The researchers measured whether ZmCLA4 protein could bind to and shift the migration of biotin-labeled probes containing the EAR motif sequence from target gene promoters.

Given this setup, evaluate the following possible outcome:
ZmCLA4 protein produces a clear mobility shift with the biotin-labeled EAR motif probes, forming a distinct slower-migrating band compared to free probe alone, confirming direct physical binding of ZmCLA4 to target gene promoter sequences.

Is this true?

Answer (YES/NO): YES